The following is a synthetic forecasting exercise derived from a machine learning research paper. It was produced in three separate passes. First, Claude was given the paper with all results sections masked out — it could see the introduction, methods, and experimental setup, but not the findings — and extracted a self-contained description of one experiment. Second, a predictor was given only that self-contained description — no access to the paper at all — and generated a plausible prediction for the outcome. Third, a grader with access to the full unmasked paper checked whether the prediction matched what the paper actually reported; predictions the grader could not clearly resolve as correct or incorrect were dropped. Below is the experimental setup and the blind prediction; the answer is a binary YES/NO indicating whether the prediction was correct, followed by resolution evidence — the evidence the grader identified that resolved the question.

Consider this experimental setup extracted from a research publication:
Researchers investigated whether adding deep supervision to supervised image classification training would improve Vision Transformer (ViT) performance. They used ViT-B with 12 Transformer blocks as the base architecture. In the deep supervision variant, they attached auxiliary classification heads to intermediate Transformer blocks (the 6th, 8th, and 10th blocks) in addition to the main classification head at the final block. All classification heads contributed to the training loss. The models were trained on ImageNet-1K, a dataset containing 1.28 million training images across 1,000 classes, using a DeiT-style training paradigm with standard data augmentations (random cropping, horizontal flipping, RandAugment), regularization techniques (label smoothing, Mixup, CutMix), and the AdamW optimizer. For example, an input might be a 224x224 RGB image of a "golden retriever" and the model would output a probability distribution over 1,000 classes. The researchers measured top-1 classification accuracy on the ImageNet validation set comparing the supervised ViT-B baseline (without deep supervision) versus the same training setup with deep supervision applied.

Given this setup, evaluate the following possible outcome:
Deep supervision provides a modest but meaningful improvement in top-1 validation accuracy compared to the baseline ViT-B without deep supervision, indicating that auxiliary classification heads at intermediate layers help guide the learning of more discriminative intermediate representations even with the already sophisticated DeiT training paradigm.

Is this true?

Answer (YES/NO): NO